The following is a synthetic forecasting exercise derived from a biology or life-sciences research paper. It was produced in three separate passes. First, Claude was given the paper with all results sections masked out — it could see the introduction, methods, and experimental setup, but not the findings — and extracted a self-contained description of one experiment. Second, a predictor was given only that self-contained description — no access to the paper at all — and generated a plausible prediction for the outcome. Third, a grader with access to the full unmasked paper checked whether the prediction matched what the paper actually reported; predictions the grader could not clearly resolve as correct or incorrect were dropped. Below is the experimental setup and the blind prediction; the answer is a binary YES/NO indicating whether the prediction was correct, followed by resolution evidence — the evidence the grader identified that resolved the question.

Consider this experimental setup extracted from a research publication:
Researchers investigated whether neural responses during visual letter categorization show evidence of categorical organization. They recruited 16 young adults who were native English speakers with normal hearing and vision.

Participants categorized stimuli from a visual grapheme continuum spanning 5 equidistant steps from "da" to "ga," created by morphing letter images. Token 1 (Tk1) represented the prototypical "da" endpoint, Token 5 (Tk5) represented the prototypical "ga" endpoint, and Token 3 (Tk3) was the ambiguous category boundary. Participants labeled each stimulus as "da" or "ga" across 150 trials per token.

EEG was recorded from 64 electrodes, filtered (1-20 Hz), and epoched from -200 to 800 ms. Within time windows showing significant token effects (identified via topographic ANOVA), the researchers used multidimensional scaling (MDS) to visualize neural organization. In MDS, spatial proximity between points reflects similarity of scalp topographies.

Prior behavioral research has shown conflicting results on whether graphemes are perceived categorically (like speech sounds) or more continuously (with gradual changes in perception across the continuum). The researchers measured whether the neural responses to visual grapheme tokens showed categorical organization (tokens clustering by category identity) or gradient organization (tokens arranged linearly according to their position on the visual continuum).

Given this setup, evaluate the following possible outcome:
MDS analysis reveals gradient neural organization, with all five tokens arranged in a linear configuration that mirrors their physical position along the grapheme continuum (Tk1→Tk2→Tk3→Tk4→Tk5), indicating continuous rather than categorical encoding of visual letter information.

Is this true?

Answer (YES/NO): NO